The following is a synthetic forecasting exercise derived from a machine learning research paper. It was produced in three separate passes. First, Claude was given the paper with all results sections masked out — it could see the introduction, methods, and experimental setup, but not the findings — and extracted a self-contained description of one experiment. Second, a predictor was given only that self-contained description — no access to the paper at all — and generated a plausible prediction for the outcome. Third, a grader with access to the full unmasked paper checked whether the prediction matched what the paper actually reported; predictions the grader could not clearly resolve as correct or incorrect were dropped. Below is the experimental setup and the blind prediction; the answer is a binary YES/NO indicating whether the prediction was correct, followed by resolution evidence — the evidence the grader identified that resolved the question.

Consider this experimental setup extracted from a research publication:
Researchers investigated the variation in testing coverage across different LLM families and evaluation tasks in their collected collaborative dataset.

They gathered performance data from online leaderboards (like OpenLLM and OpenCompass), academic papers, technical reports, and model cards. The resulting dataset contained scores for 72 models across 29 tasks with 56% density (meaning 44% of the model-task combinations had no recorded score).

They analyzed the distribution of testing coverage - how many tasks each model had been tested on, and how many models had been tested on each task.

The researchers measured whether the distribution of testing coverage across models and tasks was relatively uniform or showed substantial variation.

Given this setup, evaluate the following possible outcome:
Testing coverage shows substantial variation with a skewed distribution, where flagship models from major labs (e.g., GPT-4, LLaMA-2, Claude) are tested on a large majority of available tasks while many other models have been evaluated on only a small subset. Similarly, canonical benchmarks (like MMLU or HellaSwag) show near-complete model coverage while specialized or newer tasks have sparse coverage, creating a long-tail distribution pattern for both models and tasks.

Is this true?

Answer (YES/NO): YES